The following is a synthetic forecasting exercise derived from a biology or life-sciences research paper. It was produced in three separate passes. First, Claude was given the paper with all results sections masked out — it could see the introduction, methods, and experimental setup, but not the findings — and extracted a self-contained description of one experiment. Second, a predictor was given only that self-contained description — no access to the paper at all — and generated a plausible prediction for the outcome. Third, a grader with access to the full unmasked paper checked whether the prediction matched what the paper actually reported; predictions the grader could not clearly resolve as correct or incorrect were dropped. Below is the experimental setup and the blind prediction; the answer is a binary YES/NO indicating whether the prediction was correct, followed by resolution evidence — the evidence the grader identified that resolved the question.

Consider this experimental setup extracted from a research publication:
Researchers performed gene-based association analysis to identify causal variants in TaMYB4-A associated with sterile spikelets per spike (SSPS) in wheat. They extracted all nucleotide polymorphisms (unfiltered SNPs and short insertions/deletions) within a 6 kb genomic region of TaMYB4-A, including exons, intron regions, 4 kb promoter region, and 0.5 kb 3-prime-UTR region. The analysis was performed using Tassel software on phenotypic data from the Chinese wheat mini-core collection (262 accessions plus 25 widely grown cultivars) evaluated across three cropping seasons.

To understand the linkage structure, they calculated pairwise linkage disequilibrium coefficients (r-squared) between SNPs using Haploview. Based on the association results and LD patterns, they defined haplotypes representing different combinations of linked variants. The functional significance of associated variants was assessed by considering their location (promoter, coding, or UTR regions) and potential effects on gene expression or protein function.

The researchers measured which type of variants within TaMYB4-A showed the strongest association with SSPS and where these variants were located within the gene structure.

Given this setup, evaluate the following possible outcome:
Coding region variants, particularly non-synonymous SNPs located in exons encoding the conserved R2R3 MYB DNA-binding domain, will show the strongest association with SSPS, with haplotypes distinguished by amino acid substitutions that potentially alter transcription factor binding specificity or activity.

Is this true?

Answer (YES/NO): NO